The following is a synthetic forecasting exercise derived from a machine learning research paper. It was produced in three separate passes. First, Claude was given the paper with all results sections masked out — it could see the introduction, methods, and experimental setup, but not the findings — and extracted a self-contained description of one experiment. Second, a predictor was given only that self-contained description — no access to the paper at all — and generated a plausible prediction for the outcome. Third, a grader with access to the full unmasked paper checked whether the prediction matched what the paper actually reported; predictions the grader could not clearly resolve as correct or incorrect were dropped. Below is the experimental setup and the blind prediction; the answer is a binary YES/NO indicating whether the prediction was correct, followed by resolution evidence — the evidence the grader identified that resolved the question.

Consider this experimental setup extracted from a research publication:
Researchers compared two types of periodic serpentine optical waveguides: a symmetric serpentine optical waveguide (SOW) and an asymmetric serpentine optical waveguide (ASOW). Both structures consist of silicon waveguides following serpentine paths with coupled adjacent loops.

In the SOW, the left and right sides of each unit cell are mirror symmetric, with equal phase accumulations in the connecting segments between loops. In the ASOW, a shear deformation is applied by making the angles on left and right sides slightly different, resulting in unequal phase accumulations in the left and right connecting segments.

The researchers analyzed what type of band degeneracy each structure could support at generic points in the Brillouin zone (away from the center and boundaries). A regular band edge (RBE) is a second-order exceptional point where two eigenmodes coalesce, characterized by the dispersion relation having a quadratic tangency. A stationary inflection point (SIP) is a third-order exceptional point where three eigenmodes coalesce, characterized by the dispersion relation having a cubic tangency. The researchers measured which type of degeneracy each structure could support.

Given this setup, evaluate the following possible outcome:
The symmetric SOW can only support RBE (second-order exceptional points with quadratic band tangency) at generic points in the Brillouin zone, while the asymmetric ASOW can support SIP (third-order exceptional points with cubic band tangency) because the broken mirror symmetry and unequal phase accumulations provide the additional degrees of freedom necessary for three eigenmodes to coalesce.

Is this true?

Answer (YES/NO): YES